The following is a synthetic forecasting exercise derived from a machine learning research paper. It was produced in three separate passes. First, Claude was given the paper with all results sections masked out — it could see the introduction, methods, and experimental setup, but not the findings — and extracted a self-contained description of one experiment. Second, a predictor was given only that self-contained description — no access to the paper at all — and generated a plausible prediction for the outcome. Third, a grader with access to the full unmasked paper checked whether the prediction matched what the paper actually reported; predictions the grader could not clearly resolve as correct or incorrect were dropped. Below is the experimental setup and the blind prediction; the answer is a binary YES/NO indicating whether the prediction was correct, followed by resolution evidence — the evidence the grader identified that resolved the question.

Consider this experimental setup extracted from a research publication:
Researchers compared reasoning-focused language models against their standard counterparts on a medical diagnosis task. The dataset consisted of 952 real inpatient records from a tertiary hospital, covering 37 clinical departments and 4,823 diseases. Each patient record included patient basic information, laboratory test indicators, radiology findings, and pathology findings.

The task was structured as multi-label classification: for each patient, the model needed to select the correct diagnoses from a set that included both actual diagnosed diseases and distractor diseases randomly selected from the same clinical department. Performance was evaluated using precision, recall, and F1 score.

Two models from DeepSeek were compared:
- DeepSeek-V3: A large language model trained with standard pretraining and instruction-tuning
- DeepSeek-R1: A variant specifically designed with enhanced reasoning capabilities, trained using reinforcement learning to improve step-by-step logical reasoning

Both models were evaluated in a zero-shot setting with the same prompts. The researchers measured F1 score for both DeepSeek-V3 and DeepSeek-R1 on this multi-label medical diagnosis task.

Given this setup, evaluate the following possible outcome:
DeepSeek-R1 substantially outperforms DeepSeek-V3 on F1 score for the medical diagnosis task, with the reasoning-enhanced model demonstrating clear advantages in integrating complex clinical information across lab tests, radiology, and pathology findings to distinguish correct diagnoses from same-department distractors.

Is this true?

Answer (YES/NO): NO